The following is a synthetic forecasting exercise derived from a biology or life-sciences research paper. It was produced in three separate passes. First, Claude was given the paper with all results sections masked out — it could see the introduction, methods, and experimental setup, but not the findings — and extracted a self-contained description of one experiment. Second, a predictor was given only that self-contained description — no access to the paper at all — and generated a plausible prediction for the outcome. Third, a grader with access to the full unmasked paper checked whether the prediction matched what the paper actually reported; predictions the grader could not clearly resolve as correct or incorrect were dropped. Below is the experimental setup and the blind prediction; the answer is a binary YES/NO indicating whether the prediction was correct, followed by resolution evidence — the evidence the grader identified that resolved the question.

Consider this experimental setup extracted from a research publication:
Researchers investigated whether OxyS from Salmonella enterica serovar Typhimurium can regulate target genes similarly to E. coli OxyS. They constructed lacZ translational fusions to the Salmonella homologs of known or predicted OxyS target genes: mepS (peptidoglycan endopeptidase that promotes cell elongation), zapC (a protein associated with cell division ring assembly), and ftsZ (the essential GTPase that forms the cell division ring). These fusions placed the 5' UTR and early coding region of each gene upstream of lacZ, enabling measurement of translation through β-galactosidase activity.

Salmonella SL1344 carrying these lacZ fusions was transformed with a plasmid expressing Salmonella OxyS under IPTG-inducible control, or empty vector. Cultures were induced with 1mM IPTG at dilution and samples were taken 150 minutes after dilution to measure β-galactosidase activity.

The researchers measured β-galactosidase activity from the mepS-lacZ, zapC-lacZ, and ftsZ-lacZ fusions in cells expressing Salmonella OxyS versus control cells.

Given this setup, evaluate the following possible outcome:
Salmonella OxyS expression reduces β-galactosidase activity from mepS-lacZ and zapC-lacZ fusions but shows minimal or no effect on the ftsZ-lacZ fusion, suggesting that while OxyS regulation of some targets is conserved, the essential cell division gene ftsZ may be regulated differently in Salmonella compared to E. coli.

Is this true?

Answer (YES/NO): NO